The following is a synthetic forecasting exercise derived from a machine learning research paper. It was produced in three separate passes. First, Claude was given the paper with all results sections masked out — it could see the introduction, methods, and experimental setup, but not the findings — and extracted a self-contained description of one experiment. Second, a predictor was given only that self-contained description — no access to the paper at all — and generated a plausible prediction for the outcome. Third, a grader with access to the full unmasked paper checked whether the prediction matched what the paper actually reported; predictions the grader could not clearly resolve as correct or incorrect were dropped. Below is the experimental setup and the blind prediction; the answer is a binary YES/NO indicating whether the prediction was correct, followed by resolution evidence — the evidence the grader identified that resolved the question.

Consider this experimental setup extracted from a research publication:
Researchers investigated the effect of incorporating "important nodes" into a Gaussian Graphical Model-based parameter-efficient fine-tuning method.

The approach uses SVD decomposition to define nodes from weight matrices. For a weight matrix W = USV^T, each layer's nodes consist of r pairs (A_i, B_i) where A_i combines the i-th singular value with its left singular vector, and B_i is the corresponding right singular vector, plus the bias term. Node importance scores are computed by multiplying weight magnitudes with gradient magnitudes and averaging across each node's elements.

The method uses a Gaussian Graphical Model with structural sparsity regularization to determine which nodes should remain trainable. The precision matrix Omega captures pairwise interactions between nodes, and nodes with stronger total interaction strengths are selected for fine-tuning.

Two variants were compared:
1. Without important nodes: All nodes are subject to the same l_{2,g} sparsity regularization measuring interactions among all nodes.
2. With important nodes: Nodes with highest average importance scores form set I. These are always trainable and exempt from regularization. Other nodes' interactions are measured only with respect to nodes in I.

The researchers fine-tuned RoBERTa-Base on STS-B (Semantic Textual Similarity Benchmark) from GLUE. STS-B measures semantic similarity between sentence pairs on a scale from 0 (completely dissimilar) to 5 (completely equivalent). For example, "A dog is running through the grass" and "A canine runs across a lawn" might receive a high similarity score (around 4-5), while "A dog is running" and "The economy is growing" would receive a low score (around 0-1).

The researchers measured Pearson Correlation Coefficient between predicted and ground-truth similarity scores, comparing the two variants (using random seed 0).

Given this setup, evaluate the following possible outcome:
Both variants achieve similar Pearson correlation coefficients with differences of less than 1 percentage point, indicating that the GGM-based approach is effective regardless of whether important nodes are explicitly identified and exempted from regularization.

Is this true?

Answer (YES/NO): YES